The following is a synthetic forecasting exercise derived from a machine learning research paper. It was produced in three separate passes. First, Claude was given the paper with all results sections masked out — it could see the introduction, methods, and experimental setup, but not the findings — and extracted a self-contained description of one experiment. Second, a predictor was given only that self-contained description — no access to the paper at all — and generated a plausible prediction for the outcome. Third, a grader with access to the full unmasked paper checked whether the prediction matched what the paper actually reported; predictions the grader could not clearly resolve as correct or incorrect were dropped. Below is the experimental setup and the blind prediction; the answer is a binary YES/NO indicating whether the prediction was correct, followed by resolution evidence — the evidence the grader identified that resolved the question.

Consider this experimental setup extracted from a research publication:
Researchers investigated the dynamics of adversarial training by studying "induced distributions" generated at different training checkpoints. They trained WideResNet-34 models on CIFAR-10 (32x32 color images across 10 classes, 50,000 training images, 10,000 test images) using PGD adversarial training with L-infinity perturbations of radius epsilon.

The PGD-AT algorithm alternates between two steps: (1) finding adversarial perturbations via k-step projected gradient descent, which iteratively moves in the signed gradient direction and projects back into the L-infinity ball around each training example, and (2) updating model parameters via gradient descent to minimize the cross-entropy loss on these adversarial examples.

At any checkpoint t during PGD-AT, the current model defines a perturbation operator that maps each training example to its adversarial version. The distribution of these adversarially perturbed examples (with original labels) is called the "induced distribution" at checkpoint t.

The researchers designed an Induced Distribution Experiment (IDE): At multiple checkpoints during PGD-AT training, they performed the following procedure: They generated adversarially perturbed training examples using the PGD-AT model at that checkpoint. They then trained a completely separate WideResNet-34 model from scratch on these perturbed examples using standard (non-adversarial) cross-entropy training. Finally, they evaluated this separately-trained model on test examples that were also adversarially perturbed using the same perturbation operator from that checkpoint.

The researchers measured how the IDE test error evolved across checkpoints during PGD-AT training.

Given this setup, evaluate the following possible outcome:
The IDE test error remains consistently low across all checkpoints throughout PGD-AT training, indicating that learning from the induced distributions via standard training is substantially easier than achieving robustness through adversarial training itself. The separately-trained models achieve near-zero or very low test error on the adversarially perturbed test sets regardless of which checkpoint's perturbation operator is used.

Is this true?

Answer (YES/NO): NO